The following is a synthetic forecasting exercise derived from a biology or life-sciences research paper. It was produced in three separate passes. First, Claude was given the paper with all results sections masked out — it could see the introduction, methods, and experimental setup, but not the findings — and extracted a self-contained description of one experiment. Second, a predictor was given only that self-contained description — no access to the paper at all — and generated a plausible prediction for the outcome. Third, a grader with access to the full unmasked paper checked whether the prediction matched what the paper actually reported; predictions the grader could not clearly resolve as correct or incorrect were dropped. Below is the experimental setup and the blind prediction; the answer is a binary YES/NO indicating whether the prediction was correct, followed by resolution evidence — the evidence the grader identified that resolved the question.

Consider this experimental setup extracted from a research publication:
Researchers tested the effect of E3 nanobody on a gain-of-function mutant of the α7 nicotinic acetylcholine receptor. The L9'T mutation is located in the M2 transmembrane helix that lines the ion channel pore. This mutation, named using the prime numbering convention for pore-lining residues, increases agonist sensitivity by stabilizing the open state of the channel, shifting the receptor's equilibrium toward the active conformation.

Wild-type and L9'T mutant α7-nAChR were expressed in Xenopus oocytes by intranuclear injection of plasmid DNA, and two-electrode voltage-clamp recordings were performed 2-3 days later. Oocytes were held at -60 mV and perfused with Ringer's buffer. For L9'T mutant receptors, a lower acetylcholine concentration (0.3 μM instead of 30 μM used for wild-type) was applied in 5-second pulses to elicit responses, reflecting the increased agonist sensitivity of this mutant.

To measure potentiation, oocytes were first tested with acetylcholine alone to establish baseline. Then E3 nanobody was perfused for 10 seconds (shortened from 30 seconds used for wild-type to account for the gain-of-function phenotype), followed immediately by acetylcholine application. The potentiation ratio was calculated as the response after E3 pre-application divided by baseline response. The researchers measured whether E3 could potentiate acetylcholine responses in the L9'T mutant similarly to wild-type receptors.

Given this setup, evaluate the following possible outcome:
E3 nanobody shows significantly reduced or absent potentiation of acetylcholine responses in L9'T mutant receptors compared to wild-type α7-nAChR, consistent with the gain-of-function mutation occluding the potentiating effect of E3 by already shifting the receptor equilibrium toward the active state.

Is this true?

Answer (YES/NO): NO